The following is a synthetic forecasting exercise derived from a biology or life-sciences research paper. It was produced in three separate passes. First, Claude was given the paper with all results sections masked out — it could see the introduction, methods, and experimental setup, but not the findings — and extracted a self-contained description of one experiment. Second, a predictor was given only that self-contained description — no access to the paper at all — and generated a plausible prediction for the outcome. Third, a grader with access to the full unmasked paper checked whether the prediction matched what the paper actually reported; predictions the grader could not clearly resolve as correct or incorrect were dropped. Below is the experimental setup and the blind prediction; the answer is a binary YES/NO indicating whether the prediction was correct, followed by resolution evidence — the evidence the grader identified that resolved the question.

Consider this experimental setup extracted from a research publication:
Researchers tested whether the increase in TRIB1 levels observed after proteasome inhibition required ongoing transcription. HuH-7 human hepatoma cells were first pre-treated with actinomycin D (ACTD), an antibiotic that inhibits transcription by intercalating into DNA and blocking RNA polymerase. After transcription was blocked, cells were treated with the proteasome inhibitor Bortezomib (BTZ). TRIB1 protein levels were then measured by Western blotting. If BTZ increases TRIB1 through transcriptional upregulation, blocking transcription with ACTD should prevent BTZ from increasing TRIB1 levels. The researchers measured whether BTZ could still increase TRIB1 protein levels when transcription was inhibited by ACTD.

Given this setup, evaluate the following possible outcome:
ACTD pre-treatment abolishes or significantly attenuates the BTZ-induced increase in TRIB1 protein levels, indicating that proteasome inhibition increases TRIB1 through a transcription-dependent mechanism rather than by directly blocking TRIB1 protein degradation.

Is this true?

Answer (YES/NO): YES